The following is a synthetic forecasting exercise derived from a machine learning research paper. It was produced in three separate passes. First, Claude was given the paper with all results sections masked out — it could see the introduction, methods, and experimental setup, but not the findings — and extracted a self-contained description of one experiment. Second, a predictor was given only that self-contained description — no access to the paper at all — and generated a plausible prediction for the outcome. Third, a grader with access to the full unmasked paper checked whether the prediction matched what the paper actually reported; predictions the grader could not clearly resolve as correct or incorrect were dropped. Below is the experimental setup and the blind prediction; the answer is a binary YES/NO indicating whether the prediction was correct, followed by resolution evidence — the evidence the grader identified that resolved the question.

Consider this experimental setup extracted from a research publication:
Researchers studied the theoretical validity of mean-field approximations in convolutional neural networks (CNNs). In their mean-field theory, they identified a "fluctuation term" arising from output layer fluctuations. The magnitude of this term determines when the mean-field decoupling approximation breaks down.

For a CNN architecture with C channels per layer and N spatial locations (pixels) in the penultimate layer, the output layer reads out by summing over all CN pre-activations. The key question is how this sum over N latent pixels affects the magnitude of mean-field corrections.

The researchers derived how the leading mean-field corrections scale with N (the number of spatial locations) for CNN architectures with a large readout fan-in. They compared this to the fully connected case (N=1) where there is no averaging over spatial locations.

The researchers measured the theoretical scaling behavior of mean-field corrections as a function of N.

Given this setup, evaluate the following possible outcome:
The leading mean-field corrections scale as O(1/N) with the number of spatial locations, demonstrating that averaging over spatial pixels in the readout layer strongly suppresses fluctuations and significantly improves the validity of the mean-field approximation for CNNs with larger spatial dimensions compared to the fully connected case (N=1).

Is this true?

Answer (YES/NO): YES